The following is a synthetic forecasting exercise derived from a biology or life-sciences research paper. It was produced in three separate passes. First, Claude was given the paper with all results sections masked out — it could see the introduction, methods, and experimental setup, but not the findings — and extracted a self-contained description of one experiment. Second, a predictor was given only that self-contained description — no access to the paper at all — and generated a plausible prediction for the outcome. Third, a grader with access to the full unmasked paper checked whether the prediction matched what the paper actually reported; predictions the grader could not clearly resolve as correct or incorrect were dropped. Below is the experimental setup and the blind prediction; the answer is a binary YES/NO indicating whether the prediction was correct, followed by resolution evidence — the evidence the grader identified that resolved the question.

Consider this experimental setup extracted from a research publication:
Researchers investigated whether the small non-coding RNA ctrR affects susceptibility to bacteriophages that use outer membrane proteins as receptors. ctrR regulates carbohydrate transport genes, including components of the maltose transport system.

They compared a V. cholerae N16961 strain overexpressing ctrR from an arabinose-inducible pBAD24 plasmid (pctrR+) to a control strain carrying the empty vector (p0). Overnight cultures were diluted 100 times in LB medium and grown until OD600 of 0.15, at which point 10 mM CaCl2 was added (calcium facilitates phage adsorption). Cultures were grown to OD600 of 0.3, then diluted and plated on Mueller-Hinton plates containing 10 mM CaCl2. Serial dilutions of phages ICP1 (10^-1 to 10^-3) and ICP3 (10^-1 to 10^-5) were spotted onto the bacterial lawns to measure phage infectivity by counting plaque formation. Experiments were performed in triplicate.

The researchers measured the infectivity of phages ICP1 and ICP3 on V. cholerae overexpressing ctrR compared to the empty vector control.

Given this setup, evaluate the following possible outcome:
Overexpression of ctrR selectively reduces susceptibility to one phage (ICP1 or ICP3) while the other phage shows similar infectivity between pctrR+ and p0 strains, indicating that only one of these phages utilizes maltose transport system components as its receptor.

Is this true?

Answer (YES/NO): NO